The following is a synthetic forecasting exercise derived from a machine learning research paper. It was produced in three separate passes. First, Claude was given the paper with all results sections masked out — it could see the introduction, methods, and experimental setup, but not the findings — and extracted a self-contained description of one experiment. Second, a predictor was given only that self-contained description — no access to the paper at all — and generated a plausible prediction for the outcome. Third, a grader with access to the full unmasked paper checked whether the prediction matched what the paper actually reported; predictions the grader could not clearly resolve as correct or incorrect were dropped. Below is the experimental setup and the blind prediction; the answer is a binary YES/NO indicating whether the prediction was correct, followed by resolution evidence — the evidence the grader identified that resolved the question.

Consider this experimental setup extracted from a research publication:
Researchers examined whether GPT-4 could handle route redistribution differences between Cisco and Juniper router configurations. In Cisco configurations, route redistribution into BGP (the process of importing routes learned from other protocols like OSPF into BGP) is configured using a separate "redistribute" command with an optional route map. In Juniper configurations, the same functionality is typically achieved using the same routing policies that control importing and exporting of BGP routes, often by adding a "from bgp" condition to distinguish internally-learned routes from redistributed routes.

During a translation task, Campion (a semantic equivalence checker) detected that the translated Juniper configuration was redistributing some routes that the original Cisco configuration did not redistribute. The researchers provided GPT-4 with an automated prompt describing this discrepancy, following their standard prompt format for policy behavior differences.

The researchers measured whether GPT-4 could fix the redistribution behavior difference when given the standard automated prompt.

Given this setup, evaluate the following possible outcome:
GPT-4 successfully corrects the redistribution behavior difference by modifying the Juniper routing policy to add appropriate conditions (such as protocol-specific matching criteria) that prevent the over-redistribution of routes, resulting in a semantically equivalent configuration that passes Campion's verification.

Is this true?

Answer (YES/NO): NO